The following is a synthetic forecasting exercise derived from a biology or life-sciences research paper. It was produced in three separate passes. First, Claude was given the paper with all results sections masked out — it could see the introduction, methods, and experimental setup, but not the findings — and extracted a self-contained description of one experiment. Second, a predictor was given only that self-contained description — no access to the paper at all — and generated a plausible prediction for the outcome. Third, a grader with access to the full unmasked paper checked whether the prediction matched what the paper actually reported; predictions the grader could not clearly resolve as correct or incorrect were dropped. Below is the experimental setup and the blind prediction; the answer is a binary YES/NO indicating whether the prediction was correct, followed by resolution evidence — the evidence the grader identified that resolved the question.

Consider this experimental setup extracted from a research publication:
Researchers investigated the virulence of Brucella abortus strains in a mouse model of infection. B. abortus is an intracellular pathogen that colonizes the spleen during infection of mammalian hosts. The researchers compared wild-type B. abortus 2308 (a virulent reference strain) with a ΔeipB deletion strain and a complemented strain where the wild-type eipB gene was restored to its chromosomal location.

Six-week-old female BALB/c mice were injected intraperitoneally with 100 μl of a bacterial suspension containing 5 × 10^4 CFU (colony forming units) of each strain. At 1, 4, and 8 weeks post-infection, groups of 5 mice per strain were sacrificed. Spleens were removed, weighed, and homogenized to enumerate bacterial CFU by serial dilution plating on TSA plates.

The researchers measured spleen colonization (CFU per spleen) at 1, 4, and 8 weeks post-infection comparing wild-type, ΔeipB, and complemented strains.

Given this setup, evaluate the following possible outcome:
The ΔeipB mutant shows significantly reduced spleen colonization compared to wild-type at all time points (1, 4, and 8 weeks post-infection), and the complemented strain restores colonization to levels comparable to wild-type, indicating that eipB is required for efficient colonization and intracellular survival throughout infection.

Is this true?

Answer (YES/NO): NO